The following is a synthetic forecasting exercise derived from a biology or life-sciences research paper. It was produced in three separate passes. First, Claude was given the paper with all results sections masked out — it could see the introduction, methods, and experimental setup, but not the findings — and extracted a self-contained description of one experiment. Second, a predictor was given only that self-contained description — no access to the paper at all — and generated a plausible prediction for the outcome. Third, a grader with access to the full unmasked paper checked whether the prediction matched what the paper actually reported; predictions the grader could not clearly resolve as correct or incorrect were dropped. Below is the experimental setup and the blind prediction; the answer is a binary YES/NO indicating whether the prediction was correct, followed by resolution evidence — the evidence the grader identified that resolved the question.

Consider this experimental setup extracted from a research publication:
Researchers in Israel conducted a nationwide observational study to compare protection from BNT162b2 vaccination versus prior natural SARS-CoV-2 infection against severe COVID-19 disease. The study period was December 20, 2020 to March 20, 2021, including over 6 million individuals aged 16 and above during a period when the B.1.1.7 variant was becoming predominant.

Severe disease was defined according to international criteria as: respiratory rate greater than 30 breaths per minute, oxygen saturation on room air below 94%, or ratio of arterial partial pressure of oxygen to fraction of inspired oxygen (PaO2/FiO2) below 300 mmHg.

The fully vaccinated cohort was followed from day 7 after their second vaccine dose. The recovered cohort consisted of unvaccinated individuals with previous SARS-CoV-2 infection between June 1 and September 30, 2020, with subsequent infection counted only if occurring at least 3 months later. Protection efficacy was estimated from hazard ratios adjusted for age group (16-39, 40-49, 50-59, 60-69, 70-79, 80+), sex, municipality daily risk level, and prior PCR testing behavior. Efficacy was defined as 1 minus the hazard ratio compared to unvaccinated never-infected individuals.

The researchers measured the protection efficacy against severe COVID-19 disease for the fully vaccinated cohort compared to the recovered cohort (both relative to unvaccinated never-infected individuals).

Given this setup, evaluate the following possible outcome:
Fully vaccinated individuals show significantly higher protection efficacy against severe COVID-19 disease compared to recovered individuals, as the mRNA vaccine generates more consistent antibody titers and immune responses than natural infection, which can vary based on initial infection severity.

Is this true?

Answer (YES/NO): NO